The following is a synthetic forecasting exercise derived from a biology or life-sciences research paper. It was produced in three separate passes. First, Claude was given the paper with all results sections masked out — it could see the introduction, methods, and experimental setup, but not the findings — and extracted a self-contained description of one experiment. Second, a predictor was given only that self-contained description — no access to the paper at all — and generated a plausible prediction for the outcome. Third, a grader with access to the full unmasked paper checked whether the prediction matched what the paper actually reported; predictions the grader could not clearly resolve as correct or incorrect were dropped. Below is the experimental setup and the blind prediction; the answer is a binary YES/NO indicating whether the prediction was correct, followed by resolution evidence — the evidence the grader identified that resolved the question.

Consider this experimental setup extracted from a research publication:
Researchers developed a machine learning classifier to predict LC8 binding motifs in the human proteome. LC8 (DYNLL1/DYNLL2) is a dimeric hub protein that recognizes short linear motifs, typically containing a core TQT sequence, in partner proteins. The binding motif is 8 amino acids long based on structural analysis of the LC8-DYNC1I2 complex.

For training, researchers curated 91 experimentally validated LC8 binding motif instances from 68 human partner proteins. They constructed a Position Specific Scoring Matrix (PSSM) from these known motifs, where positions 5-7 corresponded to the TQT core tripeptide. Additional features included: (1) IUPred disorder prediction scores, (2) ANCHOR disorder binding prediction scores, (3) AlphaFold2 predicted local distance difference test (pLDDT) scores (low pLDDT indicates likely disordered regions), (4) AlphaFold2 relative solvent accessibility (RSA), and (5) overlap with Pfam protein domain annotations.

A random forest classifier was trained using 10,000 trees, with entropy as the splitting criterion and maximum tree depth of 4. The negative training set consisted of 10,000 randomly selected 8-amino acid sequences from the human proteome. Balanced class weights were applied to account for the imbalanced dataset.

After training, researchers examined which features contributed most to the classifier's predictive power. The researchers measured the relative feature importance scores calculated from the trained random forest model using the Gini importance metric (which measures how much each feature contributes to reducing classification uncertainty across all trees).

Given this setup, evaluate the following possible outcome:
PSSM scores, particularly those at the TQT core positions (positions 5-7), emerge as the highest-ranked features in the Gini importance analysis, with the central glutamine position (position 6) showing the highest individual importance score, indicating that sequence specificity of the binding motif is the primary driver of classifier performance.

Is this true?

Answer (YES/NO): NO